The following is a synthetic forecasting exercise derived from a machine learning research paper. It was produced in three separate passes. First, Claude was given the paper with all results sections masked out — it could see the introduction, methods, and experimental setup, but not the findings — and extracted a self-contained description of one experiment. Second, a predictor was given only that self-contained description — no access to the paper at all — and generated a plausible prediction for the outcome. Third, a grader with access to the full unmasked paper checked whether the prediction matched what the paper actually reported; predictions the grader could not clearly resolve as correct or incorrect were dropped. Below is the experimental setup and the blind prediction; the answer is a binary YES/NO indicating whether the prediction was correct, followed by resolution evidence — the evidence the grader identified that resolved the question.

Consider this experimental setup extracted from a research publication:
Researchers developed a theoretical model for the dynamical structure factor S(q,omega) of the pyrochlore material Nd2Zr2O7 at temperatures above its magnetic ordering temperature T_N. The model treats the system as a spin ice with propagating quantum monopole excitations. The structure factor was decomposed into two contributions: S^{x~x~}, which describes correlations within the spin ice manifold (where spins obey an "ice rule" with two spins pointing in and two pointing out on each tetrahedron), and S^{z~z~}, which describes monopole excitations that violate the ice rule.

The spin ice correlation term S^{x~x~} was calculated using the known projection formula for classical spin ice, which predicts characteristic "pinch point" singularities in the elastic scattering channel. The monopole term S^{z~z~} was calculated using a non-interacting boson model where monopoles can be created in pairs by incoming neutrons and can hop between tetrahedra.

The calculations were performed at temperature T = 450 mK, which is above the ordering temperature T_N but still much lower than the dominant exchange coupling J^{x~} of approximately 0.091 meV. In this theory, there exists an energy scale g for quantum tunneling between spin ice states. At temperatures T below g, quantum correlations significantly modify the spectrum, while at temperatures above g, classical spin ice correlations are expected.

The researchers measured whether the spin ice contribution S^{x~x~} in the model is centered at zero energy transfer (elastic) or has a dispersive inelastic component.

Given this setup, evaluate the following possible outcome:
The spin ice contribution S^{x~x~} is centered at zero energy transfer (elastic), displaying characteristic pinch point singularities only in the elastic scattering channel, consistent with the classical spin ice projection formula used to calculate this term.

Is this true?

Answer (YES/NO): YES